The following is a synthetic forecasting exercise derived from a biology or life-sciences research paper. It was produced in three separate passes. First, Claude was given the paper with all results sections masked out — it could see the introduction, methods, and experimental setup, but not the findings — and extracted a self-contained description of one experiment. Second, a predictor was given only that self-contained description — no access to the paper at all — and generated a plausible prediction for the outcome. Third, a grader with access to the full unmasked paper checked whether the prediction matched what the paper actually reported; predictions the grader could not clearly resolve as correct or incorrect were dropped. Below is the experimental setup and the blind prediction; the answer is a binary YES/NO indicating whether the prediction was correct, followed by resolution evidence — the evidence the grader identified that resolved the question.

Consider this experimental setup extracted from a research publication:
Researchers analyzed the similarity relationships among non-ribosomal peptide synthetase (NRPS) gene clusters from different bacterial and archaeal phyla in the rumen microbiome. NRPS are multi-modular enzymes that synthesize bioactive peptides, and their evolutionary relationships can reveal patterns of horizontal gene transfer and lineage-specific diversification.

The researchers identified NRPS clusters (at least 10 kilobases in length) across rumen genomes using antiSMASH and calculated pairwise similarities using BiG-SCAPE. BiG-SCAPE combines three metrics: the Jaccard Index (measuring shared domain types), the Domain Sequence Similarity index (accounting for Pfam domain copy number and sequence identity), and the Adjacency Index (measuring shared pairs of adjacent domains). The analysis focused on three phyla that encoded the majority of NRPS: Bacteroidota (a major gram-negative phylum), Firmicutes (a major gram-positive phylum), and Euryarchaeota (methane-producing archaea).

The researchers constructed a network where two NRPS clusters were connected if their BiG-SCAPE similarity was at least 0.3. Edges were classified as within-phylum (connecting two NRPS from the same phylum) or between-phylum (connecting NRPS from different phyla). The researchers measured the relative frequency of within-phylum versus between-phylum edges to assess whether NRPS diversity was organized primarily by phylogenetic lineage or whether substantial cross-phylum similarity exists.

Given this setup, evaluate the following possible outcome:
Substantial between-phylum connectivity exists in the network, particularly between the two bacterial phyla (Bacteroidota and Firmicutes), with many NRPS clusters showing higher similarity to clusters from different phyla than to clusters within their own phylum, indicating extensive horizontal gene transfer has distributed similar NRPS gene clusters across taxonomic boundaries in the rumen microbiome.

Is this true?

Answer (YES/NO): NO